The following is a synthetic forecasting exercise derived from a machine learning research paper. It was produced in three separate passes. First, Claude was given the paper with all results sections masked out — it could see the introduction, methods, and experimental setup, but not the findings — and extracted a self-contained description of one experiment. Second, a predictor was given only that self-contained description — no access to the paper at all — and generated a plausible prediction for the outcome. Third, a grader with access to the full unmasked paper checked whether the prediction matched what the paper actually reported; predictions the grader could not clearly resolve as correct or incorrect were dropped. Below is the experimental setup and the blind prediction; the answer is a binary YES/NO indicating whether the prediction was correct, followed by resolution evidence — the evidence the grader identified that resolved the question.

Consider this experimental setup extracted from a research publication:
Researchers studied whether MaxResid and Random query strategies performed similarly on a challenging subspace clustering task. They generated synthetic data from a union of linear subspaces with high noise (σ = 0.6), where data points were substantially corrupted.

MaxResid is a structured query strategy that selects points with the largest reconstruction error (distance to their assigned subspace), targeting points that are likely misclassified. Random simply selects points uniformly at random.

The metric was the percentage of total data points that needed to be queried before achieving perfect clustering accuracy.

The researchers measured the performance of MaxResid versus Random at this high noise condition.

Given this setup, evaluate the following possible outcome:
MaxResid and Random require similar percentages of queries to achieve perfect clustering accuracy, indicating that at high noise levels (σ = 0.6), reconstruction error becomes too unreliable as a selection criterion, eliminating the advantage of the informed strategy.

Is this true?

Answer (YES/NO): YES